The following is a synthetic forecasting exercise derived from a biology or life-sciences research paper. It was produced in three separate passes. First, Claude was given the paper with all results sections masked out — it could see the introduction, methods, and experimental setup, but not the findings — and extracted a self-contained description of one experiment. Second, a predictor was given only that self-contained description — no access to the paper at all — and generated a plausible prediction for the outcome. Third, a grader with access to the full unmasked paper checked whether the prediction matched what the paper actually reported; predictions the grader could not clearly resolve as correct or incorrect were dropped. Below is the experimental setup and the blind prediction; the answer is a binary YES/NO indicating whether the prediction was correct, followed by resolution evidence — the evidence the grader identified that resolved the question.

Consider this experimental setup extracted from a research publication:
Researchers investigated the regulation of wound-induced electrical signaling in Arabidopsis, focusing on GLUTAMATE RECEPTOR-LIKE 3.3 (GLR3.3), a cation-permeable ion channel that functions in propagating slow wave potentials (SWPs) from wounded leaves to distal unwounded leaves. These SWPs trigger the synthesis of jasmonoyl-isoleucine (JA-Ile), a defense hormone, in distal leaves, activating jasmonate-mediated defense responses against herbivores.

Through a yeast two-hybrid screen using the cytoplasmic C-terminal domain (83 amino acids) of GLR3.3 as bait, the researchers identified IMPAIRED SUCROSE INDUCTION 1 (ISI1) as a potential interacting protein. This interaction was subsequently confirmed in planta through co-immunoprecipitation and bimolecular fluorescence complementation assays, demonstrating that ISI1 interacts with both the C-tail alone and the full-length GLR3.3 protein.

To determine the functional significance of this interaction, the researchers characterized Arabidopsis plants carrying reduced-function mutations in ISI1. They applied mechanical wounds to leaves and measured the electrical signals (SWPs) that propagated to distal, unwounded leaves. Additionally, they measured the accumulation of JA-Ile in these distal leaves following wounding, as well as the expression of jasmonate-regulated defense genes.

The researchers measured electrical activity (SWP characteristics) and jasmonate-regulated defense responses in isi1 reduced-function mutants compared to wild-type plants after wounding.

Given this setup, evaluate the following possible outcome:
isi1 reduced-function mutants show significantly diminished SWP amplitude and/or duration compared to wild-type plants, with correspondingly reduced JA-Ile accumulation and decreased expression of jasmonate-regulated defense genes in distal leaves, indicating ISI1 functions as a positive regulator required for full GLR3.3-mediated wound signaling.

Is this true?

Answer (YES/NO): NO